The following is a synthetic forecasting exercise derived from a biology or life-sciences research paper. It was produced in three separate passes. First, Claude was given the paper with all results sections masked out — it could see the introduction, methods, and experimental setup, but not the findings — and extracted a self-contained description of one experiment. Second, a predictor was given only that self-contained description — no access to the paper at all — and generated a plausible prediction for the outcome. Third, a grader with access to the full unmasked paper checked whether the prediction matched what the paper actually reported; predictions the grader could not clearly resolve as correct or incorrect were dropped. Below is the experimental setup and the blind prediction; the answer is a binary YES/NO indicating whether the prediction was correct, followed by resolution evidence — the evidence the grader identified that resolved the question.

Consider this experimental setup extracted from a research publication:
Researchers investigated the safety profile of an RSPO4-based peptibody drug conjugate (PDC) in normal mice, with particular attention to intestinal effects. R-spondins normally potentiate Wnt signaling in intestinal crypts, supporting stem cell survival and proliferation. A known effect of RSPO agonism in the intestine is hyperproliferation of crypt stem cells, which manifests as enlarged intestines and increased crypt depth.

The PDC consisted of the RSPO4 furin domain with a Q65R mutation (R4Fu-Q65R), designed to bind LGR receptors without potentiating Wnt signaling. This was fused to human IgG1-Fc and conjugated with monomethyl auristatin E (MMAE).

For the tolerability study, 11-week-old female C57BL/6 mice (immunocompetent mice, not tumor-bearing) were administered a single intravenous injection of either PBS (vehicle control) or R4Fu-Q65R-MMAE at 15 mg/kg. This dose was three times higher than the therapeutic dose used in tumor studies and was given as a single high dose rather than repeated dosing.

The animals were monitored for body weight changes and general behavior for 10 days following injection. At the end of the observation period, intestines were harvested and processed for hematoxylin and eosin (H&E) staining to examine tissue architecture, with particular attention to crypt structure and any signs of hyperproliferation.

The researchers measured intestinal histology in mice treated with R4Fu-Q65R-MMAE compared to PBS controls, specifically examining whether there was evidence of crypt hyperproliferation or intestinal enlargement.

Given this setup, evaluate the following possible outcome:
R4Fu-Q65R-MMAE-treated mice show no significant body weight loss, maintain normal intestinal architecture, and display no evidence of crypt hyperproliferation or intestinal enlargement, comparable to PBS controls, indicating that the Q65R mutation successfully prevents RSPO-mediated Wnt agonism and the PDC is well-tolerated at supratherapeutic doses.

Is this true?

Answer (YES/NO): YES